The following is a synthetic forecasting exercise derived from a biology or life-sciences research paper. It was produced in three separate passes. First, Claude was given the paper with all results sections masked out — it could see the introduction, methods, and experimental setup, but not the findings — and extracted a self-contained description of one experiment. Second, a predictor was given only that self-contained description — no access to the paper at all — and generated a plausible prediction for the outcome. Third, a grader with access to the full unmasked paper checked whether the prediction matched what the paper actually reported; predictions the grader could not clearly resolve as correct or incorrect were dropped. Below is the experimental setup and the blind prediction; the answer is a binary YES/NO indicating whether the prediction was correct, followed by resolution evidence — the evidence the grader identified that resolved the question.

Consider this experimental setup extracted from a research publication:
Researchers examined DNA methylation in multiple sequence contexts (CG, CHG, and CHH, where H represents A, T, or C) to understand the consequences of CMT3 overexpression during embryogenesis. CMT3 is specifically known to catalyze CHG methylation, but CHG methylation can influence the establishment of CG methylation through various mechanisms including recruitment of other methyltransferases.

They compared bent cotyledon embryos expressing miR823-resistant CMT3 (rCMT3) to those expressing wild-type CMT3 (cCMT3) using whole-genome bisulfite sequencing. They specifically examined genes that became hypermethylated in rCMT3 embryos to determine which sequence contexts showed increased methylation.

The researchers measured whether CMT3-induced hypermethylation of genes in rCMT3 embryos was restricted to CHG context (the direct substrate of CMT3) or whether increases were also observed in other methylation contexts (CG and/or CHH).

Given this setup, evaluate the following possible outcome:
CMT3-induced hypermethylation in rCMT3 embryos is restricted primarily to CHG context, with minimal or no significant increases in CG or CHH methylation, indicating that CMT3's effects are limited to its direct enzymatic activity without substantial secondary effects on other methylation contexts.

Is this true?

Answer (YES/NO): NO